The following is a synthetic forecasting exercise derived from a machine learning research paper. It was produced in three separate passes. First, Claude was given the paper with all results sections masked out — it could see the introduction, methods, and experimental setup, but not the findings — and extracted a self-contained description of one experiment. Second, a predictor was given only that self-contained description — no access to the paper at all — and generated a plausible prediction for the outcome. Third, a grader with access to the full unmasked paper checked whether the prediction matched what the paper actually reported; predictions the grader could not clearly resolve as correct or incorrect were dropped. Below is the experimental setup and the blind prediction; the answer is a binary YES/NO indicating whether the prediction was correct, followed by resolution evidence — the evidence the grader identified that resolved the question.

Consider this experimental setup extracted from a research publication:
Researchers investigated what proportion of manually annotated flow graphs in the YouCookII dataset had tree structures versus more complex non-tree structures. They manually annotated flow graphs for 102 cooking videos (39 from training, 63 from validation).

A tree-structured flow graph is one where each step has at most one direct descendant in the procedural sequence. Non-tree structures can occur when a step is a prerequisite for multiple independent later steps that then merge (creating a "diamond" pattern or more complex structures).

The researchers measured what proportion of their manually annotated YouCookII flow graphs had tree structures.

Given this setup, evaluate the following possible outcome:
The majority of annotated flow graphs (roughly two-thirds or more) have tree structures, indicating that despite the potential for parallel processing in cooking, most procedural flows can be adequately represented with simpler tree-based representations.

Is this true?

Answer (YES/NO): YES